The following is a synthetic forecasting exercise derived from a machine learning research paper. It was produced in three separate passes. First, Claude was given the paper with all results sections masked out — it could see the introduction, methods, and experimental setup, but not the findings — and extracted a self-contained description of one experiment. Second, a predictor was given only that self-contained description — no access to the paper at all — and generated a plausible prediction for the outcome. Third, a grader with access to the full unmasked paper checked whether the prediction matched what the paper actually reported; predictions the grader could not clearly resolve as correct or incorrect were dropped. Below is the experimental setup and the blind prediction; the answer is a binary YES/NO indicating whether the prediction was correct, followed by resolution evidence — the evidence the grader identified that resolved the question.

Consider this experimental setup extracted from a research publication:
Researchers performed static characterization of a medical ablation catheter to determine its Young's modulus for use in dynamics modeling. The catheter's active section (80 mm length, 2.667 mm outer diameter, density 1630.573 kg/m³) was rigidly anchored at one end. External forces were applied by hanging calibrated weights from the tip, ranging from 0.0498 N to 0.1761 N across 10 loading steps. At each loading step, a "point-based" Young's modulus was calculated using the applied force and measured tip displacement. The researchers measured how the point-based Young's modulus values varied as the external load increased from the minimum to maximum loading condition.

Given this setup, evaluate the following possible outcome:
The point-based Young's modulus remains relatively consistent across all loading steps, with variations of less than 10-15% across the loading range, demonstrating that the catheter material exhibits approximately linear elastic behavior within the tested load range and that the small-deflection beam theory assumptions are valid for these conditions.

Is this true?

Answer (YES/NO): NO